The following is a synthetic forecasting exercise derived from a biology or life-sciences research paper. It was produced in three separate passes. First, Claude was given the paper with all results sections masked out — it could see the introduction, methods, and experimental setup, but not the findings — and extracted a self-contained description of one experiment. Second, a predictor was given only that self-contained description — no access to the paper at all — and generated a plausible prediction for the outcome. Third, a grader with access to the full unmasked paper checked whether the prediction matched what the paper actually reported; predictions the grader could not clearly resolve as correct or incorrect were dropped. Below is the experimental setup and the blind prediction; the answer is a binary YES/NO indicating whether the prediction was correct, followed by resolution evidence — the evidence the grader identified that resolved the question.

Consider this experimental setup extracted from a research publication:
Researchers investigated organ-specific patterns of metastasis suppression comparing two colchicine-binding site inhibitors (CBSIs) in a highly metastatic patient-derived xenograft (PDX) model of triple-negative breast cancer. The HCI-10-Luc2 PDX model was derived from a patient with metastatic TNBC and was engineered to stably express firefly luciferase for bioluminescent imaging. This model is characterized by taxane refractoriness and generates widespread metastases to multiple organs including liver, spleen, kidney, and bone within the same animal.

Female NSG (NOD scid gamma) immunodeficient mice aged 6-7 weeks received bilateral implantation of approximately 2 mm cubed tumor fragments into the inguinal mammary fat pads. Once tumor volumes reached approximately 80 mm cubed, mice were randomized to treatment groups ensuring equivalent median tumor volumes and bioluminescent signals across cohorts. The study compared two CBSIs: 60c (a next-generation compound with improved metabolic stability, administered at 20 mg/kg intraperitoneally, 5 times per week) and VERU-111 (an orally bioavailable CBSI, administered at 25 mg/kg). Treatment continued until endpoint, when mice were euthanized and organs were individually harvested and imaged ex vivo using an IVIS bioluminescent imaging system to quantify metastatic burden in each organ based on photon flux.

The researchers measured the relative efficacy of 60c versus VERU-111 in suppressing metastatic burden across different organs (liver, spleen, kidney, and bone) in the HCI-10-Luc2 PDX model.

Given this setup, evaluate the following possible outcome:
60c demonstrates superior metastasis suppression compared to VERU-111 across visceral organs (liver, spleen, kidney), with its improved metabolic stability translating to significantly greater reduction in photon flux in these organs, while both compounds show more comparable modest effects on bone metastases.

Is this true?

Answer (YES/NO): NO